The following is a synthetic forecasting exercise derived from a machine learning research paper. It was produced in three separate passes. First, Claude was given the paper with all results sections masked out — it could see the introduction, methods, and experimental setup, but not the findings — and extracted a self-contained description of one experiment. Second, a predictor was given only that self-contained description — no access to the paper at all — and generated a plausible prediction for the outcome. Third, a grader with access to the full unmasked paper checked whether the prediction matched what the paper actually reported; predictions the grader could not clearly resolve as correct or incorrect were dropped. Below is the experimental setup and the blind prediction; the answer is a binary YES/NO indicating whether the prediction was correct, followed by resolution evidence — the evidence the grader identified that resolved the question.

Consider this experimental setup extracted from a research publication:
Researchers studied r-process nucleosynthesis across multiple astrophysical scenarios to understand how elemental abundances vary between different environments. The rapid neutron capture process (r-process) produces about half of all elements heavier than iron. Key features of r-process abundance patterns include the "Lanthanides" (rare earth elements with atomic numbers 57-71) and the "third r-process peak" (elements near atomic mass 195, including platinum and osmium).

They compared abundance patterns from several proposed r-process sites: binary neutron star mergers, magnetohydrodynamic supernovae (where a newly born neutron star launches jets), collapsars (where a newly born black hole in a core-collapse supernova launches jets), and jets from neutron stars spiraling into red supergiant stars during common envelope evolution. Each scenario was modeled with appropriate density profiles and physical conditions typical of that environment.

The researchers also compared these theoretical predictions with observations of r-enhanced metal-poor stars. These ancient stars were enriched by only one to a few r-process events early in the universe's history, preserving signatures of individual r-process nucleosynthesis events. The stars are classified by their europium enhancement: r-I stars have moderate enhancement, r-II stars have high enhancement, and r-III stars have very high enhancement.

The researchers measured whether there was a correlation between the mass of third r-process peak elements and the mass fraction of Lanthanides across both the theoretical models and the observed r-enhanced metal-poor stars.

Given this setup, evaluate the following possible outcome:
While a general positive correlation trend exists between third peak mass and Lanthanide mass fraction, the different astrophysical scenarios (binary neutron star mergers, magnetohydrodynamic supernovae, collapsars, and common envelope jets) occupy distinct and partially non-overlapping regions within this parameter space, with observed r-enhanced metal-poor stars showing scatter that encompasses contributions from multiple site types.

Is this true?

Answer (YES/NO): NO